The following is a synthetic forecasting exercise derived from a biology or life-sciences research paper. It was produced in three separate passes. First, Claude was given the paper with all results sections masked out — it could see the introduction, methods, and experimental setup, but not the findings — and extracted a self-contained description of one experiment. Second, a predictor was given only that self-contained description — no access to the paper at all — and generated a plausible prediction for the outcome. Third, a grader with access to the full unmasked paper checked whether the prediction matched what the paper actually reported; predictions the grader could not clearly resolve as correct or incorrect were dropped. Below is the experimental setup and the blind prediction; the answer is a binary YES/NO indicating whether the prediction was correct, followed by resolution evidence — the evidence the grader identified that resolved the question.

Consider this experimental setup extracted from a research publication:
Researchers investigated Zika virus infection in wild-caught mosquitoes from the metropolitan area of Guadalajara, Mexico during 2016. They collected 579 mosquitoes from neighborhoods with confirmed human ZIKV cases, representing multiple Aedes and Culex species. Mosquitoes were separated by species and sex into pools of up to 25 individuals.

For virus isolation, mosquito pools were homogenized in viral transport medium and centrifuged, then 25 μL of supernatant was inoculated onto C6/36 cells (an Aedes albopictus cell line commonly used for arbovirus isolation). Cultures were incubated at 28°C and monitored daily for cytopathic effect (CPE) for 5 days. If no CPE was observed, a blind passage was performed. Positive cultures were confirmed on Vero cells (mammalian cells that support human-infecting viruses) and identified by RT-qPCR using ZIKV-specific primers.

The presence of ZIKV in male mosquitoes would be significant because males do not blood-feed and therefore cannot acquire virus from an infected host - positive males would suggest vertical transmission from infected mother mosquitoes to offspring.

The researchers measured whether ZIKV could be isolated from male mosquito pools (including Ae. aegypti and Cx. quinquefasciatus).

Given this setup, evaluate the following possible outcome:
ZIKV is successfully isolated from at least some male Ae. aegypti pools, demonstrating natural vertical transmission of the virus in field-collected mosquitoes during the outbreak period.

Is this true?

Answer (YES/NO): YES